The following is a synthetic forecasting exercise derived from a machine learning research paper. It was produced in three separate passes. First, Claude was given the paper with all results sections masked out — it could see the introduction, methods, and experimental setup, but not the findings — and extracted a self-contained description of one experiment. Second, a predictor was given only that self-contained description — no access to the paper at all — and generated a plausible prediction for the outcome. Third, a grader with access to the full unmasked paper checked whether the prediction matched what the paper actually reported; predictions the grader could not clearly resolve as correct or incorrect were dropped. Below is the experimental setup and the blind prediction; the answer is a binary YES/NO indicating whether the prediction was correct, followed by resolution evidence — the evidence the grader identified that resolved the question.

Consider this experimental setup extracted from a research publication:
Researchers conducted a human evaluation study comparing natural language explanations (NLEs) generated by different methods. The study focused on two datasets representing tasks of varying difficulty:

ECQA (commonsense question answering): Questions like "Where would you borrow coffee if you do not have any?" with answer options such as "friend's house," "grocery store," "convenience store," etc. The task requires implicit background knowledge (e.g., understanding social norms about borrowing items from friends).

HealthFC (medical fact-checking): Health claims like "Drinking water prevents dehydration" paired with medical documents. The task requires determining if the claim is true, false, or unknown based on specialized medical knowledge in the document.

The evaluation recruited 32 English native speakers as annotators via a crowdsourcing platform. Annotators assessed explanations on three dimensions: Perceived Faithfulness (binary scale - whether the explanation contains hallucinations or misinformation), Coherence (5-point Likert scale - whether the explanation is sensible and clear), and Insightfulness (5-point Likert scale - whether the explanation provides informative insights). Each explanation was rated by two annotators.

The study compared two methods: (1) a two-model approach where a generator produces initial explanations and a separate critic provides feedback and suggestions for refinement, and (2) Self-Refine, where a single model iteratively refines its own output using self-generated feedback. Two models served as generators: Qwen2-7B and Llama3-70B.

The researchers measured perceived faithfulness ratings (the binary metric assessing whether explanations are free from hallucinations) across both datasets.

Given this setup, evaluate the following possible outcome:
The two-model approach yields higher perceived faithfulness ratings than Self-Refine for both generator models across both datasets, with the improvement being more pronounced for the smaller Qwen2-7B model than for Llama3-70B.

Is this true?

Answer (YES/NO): NO